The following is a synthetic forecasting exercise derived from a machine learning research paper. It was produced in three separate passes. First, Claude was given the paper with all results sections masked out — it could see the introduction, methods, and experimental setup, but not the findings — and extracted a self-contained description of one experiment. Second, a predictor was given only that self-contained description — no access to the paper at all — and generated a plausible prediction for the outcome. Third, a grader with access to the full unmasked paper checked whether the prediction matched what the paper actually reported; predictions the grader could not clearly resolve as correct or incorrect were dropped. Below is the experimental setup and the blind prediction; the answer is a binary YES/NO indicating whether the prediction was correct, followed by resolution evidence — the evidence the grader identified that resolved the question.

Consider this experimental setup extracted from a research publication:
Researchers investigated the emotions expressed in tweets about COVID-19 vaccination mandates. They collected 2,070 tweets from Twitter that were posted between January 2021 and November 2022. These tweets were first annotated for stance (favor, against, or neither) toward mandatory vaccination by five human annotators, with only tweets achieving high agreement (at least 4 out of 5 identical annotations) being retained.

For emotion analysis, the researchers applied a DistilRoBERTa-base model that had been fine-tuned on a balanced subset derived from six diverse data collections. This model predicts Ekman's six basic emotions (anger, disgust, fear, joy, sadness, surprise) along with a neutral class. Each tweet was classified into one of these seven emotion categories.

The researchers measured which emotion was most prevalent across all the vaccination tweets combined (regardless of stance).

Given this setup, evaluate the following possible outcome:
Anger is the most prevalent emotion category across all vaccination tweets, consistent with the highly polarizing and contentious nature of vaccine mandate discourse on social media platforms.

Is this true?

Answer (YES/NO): YES